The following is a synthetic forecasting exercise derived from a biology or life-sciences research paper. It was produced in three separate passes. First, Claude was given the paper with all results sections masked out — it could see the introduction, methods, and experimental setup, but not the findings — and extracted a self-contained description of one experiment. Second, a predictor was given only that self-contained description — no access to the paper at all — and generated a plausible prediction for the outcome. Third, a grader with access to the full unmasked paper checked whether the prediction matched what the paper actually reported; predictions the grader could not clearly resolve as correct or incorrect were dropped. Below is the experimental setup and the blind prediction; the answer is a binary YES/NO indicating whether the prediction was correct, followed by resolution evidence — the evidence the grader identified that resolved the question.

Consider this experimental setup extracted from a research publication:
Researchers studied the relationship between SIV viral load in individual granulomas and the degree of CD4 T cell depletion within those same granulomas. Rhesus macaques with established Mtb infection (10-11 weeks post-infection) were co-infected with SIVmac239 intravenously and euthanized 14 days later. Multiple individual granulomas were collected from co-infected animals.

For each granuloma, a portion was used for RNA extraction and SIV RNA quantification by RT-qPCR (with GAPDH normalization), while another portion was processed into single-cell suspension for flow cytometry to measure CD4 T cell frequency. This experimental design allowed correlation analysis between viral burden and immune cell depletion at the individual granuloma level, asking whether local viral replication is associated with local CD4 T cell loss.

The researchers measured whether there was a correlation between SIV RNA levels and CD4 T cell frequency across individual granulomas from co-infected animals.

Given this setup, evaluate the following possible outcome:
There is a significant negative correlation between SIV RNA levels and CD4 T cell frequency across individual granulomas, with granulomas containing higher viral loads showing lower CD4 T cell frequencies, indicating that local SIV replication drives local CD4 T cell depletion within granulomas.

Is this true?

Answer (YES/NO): YES